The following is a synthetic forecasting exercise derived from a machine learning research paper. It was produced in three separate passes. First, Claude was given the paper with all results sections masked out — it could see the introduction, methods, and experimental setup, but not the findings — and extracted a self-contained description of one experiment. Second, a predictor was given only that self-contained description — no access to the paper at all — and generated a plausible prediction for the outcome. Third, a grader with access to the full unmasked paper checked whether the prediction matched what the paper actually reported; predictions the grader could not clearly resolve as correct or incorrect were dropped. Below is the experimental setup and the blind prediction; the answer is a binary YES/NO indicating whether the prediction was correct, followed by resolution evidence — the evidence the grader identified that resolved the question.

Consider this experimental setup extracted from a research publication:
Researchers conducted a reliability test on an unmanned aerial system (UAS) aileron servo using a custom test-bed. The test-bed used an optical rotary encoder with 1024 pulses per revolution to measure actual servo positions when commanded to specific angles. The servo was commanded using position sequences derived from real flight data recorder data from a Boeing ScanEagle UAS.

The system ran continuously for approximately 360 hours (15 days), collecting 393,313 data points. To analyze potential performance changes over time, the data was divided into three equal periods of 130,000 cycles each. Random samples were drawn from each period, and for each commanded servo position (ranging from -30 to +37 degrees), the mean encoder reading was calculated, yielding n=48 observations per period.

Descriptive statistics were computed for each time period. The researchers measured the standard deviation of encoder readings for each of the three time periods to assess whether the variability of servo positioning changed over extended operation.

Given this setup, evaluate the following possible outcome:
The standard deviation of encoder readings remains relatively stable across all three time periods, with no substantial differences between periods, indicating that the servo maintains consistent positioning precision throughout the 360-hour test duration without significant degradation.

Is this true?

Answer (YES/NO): NO